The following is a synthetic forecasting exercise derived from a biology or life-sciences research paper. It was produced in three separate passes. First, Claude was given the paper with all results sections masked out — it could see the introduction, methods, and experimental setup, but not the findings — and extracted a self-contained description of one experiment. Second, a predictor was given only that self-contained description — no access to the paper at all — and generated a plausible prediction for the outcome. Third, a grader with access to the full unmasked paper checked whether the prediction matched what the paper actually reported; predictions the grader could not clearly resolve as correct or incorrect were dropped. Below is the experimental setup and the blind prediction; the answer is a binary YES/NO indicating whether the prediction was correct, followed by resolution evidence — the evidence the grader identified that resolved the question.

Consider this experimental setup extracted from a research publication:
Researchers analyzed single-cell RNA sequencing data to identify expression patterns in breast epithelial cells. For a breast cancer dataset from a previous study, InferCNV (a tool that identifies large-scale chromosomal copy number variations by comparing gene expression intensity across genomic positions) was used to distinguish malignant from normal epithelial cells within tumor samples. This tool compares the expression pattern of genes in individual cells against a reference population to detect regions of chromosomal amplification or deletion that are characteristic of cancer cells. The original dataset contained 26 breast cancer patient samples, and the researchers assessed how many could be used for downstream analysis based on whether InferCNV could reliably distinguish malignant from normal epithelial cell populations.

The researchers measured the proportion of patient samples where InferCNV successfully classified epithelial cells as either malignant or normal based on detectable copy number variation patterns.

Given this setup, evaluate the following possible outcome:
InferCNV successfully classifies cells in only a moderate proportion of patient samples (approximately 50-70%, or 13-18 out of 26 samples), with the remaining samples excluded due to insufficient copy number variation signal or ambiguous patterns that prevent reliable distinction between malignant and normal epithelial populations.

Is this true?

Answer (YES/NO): NO